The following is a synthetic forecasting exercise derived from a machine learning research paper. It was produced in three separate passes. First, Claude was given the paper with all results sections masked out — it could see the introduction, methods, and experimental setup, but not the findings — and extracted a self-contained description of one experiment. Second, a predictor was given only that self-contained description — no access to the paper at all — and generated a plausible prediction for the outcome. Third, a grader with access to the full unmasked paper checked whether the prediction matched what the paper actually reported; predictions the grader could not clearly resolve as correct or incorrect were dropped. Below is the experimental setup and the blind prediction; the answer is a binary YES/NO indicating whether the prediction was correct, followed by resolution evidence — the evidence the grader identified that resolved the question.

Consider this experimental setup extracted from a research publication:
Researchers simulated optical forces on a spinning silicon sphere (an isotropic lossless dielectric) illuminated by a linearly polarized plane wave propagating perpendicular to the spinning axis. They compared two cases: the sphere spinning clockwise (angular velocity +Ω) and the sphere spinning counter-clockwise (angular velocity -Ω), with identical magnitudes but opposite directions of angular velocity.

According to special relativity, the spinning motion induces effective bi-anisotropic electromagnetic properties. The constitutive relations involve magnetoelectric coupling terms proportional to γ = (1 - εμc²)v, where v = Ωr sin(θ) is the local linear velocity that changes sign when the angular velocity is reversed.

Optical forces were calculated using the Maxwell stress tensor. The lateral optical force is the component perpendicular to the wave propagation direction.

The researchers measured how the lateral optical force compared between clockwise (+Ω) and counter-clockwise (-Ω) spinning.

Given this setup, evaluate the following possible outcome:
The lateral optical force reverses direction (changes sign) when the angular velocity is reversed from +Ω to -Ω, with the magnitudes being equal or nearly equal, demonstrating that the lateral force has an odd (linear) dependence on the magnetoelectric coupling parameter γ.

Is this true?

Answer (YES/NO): YES